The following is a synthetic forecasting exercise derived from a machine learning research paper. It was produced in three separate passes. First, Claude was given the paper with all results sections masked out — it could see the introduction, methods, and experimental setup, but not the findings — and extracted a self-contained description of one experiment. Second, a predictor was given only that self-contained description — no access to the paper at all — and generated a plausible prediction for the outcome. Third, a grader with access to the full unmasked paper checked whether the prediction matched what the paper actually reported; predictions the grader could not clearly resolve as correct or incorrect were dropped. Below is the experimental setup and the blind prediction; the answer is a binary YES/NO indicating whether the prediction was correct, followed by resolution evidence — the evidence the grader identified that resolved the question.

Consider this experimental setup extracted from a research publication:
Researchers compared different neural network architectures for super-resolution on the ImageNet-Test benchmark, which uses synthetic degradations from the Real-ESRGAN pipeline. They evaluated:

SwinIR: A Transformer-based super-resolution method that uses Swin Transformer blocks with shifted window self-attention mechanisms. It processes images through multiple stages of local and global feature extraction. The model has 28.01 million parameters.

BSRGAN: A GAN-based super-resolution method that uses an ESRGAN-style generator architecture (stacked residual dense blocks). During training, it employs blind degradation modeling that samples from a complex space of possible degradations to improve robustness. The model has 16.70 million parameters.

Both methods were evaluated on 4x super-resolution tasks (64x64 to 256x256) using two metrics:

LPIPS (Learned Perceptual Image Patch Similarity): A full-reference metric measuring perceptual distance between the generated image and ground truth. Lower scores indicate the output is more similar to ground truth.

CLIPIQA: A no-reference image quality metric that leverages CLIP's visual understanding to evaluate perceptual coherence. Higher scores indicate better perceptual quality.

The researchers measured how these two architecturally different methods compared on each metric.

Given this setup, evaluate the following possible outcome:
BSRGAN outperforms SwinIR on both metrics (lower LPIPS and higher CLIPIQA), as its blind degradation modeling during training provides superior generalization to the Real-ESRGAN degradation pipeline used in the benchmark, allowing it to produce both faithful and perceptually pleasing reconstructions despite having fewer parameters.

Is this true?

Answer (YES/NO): NO